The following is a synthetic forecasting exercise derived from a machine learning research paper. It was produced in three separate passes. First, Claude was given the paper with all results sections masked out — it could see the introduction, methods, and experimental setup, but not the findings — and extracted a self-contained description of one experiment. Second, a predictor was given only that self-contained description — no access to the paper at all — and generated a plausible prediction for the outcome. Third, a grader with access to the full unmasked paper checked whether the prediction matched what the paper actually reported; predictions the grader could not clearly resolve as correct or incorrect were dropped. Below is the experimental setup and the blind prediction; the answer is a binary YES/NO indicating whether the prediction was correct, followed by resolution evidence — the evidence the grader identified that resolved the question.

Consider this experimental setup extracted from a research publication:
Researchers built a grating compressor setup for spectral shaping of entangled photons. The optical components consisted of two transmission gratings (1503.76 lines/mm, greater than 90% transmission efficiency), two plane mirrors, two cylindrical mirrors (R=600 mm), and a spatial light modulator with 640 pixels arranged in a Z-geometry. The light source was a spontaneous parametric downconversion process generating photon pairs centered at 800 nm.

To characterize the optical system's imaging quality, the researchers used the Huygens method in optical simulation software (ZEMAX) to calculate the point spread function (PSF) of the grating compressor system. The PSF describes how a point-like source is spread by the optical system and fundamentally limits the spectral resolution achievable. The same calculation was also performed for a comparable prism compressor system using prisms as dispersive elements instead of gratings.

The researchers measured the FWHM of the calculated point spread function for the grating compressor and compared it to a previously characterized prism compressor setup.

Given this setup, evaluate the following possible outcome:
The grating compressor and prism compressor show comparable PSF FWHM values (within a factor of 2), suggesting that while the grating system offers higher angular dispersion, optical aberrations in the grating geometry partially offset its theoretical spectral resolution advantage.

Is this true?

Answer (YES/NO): NO